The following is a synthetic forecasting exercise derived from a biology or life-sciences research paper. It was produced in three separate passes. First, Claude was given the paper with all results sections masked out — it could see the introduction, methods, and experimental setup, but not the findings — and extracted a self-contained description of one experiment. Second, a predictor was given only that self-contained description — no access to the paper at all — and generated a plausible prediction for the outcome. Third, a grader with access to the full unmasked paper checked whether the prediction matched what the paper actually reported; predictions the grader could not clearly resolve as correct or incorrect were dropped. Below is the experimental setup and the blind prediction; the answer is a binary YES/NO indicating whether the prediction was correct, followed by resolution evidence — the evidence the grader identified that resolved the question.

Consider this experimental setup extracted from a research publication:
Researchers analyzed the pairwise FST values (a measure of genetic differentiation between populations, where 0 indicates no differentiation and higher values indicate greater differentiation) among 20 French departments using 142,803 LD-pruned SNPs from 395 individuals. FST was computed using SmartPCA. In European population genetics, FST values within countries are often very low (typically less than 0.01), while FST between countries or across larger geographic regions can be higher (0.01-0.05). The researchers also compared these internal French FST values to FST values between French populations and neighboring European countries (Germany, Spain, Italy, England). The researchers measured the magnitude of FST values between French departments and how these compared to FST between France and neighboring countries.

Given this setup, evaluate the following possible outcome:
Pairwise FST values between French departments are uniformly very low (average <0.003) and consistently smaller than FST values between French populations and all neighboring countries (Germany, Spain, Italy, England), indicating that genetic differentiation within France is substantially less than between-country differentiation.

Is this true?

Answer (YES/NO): NO